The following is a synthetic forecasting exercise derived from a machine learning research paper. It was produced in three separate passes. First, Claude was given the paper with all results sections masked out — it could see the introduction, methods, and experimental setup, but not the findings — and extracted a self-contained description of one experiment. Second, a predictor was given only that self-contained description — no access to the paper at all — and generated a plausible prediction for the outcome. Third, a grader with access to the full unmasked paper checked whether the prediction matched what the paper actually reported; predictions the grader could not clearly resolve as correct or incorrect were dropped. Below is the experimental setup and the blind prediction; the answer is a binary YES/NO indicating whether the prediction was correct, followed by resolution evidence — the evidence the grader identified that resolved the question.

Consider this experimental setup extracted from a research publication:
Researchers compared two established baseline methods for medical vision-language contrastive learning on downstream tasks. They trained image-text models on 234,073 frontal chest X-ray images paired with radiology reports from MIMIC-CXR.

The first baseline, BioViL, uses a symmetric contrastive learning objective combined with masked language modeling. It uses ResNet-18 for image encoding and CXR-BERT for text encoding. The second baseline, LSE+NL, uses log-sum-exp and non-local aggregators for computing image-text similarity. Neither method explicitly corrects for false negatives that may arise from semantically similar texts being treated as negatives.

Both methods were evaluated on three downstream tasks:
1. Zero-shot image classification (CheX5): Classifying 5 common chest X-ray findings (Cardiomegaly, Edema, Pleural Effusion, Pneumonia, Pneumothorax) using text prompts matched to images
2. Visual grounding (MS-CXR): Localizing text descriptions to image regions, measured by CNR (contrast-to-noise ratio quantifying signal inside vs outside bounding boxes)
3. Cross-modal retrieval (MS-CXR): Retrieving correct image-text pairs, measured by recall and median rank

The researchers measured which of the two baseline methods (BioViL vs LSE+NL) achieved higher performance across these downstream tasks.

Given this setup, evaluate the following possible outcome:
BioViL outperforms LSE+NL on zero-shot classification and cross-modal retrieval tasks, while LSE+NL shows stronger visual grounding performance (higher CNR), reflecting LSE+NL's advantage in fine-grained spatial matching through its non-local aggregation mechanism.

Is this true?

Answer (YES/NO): NO